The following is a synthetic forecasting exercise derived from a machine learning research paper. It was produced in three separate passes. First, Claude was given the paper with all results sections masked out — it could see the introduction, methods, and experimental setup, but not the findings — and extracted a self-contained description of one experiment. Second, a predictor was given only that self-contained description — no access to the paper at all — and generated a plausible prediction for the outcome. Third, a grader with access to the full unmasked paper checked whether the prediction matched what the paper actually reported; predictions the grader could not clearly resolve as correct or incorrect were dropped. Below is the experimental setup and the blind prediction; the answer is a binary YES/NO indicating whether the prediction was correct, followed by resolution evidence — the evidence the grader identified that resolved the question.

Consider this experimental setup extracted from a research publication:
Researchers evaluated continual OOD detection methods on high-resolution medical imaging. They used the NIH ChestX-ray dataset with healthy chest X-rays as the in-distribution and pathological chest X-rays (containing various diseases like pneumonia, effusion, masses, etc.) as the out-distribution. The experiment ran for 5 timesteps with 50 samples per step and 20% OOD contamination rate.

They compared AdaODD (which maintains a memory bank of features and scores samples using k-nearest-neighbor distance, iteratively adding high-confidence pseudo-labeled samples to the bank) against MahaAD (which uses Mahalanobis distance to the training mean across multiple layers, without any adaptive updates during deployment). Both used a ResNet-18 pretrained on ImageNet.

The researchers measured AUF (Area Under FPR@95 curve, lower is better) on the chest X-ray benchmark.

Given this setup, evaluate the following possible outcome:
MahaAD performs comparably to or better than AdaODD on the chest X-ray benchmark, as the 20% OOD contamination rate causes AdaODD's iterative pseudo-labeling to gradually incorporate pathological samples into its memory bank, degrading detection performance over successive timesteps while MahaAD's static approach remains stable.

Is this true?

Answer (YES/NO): NO